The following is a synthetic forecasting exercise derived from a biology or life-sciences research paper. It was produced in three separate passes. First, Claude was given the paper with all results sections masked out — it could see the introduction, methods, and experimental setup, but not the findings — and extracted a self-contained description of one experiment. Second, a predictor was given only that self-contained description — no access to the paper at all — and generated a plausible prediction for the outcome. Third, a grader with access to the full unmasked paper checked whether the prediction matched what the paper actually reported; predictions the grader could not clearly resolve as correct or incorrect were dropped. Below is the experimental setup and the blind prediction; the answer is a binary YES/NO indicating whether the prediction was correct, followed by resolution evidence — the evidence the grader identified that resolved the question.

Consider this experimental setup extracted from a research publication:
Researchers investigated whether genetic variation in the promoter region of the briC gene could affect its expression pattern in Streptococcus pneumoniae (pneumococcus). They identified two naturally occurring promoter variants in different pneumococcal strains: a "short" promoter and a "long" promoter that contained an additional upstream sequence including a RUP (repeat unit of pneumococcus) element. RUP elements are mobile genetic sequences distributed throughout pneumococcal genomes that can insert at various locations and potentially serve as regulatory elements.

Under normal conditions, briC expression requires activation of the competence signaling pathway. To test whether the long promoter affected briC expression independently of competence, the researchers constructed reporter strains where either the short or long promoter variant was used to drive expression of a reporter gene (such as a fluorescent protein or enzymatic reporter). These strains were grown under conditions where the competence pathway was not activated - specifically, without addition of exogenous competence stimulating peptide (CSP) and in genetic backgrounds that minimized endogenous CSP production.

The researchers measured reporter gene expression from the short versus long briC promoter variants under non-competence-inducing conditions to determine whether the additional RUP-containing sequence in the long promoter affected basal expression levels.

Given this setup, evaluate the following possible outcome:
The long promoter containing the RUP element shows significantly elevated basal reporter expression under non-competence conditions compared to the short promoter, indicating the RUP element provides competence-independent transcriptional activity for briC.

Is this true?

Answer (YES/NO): YES